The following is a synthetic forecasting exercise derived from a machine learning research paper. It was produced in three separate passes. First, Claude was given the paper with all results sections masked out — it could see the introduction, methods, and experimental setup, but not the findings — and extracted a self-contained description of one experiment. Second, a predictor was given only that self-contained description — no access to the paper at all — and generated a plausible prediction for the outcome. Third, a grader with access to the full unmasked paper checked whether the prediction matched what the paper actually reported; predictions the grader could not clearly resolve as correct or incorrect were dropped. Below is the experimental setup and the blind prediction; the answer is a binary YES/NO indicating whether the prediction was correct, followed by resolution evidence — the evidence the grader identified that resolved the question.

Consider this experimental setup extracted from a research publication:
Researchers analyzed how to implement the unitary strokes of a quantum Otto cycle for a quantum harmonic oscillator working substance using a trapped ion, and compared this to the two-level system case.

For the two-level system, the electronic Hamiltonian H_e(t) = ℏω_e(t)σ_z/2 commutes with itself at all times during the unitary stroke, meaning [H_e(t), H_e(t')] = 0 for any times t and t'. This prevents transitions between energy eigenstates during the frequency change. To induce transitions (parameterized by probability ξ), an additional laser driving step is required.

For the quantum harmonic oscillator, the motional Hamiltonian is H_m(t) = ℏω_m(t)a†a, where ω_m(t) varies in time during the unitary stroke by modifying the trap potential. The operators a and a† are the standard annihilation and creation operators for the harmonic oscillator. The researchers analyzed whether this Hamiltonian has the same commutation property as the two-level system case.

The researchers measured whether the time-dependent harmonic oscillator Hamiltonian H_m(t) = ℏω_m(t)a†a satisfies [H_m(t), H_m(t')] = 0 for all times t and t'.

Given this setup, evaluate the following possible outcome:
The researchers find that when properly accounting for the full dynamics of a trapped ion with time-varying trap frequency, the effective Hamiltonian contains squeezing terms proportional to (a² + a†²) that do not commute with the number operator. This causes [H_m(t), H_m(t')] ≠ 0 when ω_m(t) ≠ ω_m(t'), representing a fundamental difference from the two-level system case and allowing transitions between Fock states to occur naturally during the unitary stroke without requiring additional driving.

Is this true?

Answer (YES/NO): NO